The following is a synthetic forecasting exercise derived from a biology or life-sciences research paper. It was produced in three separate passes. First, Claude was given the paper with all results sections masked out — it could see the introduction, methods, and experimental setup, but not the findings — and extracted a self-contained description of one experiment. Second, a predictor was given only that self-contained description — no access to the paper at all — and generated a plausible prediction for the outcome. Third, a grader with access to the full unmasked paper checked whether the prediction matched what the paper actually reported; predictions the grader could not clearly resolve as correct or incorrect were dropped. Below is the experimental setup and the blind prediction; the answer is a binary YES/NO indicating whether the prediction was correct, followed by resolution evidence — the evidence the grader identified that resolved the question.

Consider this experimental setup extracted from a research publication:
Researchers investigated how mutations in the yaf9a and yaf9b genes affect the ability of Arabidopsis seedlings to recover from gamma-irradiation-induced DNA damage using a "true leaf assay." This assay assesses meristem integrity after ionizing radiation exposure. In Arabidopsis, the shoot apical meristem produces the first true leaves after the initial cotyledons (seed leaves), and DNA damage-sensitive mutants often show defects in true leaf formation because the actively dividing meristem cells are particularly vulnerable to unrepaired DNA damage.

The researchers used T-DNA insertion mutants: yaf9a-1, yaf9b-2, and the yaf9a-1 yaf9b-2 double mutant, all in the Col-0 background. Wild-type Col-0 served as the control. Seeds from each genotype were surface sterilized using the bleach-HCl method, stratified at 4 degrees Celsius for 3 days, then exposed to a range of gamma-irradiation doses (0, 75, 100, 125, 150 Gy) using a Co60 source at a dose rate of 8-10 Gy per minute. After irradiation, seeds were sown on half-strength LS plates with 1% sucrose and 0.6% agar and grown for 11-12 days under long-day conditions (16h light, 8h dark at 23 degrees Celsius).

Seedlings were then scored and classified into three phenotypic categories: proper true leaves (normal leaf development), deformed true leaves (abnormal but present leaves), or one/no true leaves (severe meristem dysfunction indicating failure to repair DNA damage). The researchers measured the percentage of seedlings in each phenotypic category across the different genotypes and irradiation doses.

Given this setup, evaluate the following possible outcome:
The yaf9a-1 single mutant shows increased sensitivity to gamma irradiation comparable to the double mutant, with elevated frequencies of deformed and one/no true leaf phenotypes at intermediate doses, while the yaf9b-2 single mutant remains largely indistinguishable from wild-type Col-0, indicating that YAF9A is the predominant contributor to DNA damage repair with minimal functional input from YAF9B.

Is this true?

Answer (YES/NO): NO